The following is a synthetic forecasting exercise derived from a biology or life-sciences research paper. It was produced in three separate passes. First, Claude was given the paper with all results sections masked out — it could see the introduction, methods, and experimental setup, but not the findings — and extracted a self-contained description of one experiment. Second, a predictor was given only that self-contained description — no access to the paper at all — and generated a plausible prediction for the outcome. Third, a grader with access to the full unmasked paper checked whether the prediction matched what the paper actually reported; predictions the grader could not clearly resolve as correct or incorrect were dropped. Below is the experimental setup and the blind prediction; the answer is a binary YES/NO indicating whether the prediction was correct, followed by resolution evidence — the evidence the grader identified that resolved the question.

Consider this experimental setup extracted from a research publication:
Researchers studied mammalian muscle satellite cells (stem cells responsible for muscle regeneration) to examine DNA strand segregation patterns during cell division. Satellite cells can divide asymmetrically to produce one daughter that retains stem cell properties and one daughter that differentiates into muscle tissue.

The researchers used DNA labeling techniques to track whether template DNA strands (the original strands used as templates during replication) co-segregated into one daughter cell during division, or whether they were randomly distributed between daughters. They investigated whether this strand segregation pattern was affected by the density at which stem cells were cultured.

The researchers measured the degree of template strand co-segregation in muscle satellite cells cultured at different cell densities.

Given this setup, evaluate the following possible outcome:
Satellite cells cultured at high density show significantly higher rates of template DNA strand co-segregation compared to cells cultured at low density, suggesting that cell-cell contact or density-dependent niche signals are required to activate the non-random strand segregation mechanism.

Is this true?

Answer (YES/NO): YES